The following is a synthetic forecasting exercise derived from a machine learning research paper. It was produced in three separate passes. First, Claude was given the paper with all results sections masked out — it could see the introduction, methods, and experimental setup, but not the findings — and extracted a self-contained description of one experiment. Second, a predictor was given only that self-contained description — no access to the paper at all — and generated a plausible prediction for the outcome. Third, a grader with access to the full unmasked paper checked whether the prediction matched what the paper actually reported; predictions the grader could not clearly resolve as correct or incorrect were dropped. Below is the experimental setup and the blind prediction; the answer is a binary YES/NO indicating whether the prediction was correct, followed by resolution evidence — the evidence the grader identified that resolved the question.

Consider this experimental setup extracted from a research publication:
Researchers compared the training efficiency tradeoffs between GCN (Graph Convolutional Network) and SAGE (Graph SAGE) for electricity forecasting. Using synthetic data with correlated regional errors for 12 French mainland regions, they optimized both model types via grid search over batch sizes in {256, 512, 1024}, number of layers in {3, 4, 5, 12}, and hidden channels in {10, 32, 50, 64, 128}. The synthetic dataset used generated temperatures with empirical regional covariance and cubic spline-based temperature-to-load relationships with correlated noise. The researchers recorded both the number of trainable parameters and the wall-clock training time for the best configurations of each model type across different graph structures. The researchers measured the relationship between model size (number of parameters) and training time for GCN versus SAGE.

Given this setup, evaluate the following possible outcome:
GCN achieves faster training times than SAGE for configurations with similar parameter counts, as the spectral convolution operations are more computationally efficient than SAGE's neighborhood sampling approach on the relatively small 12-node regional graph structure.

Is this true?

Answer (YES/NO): NO